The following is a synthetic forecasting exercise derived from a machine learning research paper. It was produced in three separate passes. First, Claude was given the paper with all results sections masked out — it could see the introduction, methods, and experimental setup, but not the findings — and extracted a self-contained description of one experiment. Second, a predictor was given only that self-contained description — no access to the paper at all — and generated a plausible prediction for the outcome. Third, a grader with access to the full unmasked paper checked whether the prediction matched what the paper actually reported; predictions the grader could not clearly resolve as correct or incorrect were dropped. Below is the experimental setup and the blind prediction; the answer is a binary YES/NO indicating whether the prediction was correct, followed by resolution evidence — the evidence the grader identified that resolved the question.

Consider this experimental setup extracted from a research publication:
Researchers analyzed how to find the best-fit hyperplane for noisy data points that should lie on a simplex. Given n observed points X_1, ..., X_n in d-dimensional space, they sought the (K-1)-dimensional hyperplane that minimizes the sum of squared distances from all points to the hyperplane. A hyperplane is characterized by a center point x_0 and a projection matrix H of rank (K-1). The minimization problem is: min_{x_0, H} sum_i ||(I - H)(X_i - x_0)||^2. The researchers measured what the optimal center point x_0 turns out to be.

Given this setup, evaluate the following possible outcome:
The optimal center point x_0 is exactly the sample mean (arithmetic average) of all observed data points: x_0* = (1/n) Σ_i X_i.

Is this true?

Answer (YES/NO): YES